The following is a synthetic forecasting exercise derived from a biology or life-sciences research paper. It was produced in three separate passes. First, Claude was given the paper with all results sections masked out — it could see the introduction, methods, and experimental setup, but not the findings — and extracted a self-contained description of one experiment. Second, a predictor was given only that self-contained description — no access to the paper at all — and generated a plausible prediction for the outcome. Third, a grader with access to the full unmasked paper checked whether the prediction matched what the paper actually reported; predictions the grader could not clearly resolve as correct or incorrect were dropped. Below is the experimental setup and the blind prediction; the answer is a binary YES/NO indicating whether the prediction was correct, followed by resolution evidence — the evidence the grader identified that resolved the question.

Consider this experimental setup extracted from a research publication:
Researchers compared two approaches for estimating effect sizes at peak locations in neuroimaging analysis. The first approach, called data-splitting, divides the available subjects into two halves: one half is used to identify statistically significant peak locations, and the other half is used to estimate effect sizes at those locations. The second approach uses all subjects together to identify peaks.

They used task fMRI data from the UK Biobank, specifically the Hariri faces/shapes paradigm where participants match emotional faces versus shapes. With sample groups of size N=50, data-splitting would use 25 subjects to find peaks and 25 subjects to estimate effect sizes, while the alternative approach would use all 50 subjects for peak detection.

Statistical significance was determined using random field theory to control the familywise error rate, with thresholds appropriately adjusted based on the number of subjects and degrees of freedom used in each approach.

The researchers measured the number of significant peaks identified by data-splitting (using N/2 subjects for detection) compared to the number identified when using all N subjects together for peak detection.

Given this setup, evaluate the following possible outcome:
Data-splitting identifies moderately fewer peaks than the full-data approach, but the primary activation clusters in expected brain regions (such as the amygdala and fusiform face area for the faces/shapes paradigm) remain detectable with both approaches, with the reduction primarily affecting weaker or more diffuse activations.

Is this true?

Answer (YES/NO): NO